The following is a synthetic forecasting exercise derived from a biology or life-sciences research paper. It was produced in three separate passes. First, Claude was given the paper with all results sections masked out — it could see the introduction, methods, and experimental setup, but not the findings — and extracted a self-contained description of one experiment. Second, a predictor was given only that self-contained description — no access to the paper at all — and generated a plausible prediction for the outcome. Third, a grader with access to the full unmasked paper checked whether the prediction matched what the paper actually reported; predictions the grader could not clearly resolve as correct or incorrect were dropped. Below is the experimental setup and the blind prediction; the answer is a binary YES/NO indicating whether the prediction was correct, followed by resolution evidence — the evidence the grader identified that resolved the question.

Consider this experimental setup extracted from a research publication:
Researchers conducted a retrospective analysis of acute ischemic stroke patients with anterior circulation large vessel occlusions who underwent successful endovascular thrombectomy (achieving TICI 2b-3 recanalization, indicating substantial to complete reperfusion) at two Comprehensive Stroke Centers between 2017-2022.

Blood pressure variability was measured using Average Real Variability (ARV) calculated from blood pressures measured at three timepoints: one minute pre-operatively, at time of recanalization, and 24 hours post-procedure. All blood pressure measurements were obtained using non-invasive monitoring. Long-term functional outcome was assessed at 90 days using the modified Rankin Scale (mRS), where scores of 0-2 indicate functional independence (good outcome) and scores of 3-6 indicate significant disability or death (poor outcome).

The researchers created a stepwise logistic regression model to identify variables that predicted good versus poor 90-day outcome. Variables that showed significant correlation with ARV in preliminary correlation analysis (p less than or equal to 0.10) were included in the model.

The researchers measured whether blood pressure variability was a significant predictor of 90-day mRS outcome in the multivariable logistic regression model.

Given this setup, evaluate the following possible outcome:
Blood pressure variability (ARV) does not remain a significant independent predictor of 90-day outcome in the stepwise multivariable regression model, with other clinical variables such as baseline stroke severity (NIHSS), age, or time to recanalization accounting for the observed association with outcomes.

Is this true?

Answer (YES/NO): NO